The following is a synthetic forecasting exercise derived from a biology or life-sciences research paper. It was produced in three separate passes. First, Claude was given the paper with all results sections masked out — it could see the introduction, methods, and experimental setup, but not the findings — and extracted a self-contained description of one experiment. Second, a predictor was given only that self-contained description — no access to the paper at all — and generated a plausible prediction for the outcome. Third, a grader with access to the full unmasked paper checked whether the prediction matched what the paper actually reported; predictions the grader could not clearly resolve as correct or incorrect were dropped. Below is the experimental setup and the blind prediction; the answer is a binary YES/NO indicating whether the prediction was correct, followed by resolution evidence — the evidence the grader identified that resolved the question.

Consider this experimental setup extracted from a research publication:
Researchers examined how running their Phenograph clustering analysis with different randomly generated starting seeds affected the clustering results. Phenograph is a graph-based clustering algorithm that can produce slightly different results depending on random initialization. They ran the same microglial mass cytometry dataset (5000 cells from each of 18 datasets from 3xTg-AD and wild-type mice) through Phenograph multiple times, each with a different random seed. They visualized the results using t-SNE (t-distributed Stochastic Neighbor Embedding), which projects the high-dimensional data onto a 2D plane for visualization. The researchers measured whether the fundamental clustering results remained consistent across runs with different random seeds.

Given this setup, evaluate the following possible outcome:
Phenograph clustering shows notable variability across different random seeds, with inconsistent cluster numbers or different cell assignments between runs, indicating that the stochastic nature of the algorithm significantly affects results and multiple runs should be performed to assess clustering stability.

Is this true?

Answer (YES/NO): NO